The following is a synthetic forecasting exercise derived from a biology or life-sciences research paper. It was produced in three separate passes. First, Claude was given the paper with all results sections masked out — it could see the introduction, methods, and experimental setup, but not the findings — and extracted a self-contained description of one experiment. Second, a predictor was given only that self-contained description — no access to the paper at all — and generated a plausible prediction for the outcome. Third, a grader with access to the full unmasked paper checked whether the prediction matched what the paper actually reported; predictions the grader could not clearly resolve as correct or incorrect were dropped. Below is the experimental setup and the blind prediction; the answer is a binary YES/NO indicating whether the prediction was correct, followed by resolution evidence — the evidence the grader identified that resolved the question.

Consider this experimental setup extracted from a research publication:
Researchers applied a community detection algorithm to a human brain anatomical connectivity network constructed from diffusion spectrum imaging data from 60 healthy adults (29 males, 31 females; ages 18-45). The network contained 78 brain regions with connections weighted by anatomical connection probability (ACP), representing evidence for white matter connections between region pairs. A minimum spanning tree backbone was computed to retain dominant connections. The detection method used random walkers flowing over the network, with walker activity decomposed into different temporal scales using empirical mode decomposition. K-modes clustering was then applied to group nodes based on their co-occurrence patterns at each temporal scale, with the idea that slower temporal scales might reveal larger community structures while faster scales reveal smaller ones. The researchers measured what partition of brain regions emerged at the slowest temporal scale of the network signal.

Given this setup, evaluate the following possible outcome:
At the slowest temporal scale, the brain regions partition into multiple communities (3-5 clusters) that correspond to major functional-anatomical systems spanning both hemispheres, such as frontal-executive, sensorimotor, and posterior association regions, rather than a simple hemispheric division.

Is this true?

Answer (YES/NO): NO